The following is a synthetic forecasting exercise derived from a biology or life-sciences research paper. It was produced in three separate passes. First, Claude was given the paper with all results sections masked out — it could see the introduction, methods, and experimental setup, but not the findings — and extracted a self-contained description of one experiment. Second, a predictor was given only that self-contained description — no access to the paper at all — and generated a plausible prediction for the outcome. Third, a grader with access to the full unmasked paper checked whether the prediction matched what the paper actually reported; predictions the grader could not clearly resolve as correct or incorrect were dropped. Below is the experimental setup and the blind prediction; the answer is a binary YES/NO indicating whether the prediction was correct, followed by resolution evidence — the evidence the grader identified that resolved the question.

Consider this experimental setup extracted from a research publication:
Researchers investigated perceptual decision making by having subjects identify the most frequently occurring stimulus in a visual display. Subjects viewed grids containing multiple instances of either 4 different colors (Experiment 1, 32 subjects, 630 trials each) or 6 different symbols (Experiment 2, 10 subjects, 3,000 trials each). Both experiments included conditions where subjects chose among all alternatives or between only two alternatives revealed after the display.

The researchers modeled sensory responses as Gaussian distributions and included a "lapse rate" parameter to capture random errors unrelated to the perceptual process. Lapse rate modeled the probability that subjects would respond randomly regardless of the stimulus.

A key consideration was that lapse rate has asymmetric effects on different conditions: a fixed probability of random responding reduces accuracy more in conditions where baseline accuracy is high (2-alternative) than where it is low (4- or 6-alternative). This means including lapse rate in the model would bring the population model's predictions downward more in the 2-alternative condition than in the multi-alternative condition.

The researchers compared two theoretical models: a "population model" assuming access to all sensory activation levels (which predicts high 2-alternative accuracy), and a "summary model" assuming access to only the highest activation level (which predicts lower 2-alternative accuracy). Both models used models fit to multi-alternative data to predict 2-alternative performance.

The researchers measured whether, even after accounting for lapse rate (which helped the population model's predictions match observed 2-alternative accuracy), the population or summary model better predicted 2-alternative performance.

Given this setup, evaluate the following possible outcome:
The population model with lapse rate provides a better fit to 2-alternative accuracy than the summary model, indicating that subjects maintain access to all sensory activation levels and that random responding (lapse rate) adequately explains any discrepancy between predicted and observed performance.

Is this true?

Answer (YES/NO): NO